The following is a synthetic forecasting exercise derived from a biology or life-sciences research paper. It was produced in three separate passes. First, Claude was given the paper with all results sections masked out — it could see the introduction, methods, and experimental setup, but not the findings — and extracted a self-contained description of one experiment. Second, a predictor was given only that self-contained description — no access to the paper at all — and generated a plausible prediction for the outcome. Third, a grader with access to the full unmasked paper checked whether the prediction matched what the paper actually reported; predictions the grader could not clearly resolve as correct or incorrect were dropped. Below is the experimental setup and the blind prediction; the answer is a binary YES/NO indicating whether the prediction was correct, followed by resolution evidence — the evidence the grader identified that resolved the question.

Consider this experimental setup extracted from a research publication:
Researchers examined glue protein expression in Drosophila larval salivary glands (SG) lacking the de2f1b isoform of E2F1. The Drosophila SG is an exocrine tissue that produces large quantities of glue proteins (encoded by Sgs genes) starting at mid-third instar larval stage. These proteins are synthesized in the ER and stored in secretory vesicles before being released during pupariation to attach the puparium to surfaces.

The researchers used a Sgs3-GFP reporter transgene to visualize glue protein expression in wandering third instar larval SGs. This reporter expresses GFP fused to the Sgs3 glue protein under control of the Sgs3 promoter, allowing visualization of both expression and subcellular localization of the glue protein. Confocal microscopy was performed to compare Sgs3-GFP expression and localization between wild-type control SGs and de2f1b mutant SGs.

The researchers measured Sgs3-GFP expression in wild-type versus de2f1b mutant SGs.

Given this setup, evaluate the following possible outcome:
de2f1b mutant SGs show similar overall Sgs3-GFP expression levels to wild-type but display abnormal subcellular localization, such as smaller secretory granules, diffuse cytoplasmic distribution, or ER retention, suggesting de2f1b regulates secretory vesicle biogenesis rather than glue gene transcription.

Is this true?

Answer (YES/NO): NO